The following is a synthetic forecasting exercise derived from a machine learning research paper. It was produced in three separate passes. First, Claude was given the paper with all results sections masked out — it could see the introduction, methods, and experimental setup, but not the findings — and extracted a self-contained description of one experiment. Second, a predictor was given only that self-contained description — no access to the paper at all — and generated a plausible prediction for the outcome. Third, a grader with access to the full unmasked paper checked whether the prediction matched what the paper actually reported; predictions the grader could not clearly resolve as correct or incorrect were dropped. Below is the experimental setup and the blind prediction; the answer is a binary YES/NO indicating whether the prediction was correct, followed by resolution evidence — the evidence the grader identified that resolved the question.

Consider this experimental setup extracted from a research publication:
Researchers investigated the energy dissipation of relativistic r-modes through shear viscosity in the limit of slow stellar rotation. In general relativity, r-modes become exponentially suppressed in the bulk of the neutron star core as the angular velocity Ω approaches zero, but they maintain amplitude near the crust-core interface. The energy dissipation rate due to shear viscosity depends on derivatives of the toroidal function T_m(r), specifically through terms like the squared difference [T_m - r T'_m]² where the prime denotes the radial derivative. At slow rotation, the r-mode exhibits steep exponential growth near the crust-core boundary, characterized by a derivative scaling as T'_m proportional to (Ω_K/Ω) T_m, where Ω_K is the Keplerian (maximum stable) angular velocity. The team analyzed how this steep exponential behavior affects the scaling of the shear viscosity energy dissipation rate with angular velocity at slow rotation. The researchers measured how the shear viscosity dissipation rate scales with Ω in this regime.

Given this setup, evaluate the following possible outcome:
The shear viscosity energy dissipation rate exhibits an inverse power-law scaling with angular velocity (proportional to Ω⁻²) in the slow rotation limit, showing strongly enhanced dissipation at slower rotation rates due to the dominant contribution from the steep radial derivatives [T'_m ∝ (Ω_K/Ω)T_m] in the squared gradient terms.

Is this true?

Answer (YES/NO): NO